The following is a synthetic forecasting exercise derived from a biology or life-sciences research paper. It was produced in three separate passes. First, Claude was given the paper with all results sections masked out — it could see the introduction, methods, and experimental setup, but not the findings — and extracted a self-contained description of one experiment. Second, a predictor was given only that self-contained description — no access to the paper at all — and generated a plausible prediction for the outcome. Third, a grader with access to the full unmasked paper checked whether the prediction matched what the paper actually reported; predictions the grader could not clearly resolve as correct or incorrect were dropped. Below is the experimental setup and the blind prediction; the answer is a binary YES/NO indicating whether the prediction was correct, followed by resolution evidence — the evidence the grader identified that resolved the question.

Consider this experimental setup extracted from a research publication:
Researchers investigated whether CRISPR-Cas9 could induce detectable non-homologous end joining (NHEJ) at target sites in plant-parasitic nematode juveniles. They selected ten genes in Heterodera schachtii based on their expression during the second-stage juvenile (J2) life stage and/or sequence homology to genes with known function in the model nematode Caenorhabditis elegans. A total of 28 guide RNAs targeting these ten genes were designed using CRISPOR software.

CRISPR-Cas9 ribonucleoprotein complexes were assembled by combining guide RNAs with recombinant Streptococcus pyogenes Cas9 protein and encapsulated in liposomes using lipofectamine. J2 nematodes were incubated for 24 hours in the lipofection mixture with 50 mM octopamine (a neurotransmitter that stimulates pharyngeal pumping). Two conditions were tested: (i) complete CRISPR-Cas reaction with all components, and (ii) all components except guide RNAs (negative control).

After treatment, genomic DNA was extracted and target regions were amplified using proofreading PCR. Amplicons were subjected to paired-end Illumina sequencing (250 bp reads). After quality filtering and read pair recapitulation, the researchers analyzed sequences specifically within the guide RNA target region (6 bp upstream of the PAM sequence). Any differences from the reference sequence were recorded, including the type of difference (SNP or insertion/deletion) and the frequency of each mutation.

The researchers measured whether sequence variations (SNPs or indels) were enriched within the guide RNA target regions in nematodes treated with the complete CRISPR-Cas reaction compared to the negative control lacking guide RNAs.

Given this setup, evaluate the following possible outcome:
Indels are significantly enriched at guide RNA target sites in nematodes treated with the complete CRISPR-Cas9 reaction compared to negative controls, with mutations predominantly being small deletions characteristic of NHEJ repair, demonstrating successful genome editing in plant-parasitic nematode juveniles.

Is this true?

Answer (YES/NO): NO